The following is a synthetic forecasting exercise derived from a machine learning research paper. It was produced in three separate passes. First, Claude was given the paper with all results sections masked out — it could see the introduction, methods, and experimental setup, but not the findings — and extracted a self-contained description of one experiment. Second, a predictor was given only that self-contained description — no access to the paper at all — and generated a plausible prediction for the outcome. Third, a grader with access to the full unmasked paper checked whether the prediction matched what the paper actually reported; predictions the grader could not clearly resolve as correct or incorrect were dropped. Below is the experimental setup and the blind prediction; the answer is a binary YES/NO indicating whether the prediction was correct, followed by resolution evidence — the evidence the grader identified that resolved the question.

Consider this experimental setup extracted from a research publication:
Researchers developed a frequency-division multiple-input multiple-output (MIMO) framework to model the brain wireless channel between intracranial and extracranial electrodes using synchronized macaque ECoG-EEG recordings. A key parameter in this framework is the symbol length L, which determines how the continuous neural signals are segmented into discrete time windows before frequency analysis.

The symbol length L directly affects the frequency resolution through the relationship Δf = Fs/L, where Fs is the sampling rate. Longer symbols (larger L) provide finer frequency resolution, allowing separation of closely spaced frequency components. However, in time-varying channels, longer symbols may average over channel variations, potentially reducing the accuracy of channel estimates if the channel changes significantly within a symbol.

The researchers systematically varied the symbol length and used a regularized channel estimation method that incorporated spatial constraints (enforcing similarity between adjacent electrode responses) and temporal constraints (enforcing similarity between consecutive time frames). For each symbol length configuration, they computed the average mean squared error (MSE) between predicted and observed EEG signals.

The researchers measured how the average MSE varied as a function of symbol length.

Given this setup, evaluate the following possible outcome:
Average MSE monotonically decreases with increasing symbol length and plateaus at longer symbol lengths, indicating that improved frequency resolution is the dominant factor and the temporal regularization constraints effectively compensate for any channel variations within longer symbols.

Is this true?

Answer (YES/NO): NO